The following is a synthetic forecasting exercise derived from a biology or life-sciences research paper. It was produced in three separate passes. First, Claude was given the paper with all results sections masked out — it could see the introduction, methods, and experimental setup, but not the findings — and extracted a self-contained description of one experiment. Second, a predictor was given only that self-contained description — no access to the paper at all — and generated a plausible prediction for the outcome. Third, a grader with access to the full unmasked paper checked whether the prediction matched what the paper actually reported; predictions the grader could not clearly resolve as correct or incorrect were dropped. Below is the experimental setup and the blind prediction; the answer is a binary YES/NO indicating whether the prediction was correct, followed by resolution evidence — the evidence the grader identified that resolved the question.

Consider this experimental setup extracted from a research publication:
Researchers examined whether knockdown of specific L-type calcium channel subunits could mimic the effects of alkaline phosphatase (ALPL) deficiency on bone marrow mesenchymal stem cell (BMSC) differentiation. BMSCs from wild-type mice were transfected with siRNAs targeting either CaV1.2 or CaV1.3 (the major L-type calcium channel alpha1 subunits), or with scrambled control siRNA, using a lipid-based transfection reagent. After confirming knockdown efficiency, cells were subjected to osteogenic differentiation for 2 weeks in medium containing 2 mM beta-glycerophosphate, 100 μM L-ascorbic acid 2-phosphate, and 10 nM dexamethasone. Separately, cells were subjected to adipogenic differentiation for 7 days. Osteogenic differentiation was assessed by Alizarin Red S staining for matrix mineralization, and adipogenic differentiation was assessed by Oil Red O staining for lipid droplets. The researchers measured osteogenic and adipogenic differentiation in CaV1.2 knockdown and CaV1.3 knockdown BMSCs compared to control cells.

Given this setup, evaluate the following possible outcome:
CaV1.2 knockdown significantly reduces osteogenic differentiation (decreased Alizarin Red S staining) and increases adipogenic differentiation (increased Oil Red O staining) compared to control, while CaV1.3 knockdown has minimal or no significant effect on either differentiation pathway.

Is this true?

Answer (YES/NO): NO